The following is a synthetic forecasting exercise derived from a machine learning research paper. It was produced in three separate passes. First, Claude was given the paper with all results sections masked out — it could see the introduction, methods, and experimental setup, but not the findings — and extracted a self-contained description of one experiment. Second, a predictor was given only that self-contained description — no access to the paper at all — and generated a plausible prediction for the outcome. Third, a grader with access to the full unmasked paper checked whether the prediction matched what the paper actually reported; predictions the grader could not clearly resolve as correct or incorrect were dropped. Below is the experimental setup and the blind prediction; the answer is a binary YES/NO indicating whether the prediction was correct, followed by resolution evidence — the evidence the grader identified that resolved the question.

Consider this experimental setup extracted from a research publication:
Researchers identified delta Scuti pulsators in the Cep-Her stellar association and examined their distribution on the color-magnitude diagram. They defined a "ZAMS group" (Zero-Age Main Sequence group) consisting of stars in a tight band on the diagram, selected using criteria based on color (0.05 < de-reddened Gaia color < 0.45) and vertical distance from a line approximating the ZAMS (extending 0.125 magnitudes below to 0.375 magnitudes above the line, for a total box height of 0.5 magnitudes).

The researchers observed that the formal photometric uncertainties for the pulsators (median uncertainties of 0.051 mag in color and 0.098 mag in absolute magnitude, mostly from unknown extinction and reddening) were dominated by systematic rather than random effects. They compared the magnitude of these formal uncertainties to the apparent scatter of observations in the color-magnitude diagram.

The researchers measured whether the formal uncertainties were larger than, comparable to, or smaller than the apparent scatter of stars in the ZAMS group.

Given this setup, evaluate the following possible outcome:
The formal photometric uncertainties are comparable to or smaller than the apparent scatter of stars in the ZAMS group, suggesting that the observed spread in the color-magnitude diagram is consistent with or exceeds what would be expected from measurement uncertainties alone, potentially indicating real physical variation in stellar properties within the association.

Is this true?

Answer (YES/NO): NO